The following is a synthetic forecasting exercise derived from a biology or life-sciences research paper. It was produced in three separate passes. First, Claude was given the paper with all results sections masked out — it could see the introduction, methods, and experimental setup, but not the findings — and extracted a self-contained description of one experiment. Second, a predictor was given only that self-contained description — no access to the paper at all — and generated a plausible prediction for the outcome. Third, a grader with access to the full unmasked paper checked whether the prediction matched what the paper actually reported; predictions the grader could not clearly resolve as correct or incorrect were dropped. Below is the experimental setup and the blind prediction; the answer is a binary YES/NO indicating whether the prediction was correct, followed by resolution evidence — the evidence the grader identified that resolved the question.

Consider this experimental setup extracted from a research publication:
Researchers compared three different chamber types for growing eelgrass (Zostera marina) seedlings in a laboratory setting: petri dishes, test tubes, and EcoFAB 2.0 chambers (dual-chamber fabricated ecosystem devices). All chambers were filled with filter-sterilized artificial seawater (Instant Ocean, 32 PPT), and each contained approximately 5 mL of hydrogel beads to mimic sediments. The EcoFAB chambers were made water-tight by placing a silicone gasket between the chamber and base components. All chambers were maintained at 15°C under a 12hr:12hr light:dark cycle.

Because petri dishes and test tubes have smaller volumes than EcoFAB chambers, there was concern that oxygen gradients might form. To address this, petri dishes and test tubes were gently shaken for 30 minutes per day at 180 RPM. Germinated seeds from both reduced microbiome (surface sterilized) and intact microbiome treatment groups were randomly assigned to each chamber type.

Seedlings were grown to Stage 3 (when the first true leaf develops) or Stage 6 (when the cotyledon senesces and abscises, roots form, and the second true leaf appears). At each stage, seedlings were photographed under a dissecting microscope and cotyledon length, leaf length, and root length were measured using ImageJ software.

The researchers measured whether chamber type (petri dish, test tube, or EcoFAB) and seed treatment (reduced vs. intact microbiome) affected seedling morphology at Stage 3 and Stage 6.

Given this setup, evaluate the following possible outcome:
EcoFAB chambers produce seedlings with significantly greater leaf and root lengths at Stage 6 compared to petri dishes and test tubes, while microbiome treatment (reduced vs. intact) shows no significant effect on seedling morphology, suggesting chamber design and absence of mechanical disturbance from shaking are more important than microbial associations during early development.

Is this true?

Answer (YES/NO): NO